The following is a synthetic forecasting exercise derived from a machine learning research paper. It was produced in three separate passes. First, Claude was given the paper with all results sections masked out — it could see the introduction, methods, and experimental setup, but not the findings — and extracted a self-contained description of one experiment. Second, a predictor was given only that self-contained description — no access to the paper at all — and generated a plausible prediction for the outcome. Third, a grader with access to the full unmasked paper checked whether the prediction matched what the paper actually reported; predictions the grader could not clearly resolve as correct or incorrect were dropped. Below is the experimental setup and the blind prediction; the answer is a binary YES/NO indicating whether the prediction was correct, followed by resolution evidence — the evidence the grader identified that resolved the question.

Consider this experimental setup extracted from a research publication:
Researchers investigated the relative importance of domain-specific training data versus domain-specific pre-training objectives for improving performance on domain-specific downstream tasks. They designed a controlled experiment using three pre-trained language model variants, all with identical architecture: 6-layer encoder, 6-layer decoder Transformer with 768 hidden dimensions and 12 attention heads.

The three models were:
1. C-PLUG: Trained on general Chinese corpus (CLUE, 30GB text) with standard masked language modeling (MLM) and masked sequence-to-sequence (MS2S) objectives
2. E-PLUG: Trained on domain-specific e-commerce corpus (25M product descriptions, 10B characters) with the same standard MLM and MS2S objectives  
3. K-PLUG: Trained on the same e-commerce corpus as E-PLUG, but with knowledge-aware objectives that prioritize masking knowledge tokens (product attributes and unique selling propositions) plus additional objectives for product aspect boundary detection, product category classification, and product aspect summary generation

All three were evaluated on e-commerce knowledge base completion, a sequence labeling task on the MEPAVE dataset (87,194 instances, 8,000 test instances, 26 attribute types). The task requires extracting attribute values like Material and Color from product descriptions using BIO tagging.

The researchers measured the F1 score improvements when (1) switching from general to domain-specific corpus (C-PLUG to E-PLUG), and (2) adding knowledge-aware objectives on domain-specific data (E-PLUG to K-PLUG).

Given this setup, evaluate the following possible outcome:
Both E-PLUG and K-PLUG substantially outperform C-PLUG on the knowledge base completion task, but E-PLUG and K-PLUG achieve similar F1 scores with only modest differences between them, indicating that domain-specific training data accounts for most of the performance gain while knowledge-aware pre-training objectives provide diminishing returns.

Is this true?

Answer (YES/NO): NO